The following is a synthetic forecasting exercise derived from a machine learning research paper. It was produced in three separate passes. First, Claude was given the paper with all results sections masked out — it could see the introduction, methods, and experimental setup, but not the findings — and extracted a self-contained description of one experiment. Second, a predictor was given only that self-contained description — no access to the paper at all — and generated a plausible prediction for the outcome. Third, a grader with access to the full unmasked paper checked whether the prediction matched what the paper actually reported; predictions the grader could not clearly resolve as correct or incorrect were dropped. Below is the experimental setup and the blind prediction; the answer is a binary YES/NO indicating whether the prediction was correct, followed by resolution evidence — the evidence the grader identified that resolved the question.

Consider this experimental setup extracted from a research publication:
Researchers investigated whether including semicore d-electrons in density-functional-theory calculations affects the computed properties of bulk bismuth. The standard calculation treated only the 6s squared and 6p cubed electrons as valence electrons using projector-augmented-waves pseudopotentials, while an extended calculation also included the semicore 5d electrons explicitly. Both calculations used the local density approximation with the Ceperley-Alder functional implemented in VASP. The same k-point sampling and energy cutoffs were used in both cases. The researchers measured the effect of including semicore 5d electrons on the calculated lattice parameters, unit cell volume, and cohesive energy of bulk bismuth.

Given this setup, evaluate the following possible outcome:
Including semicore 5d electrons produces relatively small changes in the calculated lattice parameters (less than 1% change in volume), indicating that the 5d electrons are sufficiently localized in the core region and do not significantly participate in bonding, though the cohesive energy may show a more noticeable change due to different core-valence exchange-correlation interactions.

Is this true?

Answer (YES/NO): NO